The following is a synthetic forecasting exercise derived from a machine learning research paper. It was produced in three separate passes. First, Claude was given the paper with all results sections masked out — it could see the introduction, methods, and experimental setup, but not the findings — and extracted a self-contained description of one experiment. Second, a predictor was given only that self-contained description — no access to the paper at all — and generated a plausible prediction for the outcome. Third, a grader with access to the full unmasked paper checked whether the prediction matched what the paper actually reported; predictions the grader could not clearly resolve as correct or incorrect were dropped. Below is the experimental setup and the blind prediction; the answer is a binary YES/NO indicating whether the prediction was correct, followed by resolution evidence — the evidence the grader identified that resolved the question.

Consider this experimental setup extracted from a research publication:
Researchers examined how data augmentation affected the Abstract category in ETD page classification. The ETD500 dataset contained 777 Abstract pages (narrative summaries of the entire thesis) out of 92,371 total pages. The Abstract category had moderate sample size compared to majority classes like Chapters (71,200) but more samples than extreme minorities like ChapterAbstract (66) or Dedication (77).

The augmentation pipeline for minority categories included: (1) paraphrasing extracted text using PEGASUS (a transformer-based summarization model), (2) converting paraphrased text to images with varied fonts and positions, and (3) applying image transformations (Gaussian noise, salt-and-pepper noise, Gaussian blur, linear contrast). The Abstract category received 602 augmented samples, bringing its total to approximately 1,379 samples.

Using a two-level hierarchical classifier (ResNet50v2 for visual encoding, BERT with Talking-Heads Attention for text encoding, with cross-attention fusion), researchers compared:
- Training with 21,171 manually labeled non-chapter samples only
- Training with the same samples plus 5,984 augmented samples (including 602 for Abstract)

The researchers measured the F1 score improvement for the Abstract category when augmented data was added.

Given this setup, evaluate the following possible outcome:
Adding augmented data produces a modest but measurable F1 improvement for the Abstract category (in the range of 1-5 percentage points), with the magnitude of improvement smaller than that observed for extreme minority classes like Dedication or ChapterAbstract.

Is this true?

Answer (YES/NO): NO